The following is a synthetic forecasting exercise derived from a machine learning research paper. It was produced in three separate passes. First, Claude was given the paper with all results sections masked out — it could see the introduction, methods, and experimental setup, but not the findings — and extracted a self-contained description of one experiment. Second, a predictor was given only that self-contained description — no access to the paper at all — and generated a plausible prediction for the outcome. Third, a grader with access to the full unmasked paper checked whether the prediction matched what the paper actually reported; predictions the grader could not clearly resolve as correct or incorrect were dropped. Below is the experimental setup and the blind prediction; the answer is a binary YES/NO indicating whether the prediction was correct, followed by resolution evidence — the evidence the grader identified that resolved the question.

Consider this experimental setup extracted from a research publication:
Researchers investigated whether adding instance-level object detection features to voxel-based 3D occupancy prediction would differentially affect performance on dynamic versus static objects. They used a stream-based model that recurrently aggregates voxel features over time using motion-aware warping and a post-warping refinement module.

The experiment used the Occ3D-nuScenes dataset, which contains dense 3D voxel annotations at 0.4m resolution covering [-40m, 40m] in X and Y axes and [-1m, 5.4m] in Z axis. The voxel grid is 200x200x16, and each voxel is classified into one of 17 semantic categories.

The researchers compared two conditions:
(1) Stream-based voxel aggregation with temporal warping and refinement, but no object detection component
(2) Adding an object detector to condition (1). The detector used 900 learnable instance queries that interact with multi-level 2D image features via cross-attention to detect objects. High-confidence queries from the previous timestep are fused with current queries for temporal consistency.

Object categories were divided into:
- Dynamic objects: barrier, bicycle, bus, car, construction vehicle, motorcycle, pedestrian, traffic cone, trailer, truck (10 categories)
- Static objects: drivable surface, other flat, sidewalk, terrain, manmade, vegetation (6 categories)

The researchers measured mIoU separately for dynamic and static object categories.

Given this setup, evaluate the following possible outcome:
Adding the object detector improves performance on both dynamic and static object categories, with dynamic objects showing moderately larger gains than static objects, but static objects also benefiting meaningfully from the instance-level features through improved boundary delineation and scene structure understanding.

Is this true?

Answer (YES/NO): NO